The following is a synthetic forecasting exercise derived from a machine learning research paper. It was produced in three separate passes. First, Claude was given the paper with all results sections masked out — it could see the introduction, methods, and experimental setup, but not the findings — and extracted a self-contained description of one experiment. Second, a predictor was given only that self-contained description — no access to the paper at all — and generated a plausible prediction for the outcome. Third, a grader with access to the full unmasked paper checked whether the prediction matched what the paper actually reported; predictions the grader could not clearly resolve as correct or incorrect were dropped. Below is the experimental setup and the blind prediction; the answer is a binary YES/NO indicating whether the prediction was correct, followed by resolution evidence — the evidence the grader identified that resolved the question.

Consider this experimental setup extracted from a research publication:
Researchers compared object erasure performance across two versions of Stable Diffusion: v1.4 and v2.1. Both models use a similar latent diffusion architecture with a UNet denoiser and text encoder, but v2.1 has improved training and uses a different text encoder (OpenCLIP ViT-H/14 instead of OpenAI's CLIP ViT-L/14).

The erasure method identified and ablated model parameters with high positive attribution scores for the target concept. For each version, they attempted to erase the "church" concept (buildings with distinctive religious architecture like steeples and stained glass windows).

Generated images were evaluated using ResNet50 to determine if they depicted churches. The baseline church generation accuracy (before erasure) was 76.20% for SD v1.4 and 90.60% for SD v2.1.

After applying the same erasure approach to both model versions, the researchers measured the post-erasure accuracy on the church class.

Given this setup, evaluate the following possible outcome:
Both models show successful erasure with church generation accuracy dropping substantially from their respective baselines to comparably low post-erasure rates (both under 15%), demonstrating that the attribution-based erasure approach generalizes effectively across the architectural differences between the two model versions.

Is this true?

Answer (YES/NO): NO